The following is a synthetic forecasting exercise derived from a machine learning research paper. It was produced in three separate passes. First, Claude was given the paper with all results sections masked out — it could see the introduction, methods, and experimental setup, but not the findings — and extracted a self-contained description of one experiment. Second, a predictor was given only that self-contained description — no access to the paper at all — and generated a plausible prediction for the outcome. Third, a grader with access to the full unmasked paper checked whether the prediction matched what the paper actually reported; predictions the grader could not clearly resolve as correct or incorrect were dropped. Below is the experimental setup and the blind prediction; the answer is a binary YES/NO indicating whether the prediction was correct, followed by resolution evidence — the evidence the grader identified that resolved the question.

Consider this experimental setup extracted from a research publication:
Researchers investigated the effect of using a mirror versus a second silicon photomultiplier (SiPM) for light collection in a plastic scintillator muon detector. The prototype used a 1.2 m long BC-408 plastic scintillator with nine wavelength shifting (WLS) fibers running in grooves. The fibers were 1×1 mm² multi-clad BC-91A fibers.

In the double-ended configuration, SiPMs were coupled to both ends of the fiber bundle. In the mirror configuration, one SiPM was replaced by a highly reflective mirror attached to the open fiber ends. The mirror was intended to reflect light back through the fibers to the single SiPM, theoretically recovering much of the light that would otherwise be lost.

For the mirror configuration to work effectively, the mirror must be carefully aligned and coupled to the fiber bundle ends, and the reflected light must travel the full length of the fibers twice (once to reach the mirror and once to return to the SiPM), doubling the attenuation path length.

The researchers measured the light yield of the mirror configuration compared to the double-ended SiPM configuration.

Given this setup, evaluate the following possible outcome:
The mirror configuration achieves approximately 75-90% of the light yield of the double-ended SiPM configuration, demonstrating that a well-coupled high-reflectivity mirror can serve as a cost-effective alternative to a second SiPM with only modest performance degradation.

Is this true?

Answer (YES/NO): NO